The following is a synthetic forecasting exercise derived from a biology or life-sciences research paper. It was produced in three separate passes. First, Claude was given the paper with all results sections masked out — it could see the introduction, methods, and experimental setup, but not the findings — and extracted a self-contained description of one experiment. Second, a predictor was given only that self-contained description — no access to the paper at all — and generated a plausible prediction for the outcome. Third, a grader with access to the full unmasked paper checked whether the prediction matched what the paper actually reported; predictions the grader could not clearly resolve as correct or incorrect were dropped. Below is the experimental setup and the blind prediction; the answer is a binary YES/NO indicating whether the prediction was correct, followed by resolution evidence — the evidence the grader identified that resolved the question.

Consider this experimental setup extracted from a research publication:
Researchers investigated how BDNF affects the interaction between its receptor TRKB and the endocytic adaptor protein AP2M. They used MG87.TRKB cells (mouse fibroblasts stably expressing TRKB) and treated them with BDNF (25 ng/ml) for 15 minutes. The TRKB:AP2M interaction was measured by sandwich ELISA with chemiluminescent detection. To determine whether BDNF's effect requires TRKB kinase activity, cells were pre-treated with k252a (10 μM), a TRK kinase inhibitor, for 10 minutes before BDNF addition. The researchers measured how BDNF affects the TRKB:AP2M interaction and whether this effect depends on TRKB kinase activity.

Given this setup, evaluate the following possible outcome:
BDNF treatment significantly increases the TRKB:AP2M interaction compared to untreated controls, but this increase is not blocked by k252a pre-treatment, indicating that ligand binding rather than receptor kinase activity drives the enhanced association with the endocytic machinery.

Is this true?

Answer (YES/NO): NO